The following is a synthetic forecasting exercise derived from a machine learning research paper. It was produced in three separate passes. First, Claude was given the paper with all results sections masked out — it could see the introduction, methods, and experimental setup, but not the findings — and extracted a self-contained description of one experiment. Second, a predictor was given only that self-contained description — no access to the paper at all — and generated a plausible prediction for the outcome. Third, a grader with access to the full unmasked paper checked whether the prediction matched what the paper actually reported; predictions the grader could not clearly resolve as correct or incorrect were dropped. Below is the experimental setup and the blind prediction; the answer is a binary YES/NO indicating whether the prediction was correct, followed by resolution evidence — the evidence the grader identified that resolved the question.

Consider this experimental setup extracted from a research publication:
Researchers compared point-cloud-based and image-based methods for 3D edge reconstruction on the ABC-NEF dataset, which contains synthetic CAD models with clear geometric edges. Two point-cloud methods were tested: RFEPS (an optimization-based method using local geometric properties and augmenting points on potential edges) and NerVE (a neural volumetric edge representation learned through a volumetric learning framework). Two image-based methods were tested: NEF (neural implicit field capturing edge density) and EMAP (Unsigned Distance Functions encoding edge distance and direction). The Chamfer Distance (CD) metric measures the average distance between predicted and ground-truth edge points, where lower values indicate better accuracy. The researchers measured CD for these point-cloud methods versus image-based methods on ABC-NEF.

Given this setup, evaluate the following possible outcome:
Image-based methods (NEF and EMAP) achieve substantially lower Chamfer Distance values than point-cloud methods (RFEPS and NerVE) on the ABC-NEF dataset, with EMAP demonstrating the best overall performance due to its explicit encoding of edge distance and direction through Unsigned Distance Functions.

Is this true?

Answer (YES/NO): NO